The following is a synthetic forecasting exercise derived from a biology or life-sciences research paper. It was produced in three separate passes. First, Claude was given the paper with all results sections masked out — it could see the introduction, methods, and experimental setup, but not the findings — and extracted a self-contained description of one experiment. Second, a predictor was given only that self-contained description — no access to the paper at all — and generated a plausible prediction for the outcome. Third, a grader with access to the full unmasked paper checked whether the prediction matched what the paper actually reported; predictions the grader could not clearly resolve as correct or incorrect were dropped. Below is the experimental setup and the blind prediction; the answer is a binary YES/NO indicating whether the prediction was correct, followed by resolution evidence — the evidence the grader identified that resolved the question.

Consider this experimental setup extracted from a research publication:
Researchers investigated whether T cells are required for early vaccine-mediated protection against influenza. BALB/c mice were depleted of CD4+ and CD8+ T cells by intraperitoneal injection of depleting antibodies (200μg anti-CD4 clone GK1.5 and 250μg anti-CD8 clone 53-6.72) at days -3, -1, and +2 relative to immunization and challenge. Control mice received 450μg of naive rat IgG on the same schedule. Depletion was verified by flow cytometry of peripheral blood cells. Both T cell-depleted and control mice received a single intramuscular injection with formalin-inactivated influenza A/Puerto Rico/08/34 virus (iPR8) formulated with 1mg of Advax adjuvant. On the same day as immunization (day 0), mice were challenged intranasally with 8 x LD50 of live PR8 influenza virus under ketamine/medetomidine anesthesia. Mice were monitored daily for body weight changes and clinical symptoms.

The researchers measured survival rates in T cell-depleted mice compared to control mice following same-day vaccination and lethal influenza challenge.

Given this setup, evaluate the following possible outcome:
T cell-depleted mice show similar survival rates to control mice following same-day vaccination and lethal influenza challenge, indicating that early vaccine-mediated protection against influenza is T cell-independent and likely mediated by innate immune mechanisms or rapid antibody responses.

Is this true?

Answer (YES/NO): YES